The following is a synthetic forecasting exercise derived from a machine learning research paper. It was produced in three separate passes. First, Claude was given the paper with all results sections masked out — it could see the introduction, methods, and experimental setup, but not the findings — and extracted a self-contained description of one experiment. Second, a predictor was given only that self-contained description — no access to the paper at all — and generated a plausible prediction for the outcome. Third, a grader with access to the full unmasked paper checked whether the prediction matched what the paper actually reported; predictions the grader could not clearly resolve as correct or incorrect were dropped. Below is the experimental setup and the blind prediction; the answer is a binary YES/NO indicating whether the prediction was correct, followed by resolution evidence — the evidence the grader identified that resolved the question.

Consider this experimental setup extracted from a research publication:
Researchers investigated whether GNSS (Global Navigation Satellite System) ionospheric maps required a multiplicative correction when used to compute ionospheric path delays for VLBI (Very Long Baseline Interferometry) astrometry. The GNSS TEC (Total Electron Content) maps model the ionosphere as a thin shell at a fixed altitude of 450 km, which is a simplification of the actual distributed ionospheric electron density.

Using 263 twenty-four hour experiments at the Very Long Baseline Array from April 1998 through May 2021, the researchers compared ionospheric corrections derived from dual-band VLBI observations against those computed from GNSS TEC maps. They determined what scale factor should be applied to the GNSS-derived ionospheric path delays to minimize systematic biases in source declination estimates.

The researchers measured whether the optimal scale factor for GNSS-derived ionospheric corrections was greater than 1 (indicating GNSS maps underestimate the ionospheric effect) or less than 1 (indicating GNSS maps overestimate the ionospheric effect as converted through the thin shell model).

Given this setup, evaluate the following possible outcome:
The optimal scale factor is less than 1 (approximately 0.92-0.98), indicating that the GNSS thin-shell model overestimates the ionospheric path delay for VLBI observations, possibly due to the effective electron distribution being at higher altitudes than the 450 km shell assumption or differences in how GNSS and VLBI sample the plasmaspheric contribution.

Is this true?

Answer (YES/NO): NO